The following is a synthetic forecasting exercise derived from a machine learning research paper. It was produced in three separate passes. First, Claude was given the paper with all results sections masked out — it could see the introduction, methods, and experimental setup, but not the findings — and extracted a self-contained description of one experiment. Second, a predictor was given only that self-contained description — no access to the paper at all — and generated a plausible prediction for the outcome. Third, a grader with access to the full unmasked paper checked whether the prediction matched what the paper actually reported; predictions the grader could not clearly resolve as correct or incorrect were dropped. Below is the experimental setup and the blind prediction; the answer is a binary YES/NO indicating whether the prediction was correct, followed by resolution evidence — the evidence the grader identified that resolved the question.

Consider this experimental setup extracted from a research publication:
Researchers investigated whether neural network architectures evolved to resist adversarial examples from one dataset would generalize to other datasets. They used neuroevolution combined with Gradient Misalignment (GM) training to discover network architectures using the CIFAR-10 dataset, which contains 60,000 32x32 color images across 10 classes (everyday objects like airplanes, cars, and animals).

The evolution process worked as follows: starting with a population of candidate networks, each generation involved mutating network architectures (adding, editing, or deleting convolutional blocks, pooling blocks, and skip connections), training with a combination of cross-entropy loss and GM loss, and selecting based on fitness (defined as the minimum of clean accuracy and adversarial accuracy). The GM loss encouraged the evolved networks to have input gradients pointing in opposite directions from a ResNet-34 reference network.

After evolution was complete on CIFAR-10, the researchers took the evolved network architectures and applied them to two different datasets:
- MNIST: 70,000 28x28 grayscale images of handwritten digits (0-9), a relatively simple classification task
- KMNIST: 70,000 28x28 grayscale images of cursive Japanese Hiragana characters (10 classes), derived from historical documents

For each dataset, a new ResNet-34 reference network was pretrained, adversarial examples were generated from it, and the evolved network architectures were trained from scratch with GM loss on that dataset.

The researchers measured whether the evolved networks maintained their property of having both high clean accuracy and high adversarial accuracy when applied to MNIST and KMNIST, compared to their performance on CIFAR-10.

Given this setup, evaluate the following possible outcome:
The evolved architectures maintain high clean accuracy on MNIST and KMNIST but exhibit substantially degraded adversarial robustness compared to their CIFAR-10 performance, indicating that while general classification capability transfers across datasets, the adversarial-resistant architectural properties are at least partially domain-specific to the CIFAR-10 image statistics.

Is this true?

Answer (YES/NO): NO